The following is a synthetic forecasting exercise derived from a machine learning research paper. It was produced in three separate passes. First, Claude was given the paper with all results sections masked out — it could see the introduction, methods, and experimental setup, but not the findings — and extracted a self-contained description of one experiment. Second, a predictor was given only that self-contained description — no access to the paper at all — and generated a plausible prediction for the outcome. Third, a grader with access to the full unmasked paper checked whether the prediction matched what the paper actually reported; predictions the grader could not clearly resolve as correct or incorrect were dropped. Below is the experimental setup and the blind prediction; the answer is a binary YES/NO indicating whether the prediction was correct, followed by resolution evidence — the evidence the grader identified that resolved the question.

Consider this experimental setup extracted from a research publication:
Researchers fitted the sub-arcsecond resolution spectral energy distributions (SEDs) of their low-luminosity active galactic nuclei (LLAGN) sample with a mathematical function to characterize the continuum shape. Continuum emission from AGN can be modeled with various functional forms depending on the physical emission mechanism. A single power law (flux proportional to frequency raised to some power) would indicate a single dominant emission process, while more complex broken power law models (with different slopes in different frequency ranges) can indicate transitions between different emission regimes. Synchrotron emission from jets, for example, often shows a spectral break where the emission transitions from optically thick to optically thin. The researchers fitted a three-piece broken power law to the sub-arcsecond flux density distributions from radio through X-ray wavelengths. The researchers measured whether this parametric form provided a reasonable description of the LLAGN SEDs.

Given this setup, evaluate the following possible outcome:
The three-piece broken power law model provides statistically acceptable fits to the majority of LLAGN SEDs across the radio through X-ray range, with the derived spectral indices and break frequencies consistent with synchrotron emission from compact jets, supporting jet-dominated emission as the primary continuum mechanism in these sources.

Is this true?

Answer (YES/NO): YES